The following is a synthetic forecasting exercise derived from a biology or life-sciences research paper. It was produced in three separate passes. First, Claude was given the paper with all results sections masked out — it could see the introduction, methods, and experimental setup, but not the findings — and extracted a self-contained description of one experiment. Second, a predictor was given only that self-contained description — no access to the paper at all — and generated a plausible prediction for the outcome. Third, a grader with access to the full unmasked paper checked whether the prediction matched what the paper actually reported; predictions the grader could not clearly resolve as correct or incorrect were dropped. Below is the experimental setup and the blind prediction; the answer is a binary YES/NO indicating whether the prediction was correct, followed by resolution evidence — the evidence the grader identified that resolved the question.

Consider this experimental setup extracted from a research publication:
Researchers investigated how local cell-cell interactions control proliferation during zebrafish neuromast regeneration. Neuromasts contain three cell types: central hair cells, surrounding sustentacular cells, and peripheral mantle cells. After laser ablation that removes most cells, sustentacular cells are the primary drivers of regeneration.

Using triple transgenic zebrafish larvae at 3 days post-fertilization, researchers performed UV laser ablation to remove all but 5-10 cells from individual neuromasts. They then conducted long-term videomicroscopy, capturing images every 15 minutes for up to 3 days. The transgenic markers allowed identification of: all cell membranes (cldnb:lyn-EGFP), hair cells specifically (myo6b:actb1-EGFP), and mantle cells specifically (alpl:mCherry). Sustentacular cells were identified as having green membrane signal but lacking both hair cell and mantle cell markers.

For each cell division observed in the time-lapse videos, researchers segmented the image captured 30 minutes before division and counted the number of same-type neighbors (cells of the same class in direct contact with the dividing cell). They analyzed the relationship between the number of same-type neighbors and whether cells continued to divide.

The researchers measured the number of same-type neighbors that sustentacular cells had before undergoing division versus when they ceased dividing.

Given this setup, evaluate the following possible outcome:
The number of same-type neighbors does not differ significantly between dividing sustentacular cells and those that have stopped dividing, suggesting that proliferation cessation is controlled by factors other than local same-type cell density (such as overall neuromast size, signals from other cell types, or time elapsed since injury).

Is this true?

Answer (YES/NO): NO